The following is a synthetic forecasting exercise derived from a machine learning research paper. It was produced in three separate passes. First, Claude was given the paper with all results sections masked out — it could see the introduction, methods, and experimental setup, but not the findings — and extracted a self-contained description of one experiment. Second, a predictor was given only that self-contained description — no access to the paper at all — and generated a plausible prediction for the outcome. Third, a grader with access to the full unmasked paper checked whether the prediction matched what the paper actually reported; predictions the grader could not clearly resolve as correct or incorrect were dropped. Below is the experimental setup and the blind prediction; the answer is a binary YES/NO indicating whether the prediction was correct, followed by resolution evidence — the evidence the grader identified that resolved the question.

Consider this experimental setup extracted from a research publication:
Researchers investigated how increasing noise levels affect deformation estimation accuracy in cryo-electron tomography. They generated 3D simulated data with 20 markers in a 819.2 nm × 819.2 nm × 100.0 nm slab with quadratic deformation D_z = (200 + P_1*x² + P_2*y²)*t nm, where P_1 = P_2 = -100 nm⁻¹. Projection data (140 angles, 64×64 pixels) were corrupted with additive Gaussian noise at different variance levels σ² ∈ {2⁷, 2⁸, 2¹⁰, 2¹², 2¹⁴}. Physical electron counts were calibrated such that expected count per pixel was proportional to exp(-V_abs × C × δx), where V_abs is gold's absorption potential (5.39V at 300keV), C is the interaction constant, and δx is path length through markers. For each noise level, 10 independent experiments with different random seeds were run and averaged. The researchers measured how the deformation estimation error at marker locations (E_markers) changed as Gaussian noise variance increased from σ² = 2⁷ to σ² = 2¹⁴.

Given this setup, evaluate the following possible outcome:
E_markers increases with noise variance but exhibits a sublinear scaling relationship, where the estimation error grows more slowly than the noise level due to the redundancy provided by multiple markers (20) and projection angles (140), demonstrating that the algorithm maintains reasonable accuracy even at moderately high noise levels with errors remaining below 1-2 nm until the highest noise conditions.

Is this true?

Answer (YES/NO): NO